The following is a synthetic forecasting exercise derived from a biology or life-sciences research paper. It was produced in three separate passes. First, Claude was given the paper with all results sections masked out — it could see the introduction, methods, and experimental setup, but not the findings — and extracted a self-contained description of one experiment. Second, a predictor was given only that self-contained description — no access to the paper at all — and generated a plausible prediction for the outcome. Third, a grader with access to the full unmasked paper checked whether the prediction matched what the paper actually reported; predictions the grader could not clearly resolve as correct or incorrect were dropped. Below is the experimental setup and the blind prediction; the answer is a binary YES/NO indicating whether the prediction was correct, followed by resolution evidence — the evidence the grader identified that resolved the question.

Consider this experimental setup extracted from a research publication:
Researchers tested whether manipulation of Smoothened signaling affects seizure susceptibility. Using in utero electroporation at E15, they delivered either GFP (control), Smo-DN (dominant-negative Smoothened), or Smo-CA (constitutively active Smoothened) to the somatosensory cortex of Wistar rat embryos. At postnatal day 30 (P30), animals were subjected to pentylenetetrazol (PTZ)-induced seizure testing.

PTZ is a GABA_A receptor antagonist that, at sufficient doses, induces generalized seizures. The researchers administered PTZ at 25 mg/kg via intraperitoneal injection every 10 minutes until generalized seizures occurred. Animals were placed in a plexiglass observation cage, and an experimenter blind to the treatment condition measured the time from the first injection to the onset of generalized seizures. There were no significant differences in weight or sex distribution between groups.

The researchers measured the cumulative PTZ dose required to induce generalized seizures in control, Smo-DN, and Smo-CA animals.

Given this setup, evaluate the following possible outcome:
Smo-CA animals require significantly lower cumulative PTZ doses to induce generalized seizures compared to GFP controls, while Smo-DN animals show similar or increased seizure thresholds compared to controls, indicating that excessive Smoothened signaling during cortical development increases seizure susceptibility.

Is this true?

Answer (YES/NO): NO